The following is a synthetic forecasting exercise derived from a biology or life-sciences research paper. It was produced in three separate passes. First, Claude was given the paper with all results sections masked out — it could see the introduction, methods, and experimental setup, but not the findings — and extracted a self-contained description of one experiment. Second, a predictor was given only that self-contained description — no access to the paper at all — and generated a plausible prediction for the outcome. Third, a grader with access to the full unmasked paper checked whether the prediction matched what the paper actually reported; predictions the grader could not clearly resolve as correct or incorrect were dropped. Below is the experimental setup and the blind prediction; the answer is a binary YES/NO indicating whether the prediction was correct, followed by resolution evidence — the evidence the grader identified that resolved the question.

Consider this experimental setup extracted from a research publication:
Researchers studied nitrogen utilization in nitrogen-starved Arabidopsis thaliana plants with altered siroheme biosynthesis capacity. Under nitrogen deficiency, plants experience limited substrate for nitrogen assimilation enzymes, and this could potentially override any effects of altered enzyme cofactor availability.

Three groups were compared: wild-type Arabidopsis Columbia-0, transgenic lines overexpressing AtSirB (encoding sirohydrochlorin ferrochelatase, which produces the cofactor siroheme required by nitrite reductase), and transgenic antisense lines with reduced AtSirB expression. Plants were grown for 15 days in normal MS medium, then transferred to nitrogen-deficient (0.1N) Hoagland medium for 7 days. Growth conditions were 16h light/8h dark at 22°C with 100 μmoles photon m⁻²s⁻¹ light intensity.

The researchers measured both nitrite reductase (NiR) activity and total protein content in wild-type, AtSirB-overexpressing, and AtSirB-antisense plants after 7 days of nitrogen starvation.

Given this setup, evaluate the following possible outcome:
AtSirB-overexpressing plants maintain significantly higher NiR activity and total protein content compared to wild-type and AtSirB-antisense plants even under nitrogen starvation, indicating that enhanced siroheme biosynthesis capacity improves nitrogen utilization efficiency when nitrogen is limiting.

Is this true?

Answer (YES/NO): YES